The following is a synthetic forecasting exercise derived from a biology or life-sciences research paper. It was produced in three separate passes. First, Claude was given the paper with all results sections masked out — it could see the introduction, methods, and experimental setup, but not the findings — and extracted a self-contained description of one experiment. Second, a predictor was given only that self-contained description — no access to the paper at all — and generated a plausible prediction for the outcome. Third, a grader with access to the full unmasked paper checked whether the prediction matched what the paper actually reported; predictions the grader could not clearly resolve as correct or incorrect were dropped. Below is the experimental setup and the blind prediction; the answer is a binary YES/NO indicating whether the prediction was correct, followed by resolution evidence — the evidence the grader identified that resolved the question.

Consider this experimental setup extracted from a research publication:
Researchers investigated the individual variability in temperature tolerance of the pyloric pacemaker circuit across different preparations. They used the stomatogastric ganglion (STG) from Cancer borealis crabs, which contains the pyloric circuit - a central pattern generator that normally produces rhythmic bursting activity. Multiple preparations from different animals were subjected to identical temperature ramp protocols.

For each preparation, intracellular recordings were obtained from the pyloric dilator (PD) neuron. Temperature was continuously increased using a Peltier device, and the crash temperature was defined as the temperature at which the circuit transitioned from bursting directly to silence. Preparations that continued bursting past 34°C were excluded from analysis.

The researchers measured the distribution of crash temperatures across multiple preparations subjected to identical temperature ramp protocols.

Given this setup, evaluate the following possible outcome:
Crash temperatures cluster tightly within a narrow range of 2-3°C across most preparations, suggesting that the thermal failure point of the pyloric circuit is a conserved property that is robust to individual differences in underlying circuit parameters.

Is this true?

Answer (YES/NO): NO